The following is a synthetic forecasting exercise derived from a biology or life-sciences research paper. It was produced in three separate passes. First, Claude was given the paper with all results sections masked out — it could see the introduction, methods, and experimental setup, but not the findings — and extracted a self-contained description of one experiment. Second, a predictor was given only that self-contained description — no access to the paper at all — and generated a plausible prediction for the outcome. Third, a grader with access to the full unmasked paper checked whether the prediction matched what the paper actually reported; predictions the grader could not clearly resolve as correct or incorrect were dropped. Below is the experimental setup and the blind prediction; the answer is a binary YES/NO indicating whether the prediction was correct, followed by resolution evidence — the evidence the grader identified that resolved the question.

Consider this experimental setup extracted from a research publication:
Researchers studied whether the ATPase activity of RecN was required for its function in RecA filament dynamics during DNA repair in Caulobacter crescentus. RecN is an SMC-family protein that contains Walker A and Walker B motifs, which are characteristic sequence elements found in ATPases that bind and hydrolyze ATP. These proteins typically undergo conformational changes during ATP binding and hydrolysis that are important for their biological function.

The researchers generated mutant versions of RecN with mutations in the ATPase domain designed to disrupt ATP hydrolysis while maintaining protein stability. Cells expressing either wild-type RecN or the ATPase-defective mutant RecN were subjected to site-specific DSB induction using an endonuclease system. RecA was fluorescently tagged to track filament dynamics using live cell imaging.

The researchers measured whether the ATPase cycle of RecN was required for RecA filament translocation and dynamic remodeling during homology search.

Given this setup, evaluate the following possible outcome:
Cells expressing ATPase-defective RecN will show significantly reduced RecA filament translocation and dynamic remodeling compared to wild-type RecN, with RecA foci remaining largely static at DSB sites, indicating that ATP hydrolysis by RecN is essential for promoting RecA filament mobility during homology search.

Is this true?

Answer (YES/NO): YES